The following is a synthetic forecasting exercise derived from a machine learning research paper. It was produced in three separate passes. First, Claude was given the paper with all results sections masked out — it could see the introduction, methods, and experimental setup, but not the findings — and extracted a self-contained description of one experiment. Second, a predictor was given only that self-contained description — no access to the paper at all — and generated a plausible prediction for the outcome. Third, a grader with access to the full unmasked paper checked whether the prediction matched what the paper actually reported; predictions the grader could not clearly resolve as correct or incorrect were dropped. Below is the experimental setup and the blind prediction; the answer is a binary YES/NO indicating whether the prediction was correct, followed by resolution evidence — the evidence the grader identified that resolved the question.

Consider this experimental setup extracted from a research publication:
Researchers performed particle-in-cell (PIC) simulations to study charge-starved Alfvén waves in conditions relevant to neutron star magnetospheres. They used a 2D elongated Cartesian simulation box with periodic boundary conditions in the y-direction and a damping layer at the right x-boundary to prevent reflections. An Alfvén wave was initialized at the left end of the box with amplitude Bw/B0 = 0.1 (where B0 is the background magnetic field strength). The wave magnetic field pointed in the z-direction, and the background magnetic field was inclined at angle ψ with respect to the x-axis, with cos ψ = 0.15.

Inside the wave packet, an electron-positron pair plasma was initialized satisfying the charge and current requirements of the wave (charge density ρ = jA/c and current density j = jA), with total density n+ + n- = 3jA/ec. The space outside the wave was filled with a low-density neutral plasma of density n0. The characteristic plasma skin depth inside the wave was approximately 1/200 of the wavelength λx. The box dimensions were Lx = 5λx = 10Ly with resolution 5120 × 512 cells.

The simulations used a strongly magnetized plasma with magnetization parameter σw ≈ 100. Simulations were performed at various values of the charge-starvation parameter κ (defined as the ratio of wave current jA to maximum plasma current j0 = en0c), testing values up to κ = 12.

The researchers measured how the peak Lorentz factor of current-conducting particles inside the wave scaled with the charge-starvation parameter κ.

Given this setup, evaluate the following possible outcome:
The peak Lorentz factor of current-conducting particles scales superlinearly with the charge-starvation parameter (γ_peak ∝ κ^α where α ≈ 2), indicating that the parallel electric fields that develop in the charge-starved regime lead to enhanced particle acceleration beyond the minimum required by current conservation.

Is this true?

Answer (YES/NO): NO